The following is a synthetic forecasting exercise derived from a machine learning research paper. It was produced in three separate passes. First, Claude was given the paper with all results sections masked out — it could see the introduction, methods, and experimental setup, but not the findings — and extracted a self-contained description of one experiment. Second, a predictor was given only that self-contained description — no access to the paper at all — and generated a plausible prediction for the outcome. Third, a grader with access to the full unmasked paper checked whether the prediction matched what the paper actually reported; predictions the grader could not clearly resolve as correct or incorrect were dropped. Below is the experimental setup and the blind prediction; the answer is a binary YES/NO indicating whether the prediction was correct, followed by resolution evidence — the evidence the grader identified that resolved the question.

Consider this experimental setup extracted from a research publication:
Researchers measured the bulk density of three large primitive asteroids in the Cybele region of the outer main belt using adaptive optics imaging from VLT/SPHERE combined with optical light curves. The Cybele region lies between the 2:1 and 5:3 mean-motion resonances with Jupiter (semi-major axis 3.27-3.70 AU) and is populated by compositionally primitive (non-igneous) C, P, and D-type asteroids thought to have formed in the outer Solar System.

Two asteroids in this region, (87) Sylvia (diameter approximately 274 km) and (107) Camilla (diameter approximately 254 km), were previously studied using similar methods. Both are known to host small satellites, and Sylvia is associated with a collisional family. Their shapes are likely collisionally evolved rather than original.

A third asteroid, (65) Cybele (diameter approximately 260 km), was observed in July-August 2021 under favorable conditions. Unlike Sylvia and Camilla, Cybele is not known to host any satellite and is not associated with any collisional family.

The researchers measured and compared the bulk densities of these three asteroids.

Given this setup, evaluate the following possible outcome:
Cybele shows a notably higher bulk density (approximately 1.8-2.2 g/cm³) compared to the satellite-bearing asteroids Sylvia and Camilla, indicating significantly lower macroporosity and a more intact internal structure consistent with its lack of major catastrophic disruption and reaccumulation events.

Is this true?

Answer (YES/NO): NO